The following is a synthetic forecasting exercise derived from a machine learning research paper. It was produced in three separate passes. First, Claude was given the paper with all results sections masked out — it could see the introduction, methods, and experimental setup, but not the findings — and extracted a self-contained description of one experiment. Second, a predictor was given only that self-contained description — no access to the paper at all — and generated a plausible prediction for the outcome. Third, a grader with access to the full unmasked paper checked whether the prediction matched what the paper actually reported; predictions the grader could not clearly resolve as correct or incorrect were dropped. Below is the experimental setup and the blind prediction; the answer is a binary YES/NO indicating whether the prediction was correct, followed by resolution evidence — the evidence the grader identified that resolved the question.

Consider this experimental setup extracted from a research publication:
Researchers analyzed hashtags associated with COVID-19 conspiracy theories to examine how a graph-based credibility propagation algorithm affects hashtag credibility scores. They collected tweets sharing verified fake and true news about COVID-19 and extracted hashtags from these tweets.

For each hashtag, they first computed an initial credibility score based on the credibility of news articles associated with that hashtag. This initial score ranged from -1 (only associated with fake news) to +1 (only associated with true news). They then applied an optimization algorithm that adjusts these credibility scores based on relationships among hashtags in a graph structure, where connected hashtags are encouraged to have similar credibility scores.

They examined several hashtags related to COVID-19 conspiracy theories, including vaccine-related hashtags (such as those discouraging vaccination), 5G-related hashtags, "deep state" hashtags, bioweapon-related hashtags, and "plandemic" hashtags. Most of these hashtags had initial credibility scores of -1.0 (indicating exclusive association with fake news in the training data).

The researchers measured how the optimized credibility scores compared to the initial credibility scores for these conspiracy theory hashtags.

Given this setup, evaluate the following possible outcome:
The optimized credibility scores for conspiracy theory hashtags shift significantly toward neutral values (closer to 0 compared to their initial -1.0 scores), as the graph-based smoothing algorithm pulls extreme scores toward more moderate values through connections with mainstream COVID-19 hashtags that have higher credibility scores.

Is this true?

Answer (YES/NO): NO